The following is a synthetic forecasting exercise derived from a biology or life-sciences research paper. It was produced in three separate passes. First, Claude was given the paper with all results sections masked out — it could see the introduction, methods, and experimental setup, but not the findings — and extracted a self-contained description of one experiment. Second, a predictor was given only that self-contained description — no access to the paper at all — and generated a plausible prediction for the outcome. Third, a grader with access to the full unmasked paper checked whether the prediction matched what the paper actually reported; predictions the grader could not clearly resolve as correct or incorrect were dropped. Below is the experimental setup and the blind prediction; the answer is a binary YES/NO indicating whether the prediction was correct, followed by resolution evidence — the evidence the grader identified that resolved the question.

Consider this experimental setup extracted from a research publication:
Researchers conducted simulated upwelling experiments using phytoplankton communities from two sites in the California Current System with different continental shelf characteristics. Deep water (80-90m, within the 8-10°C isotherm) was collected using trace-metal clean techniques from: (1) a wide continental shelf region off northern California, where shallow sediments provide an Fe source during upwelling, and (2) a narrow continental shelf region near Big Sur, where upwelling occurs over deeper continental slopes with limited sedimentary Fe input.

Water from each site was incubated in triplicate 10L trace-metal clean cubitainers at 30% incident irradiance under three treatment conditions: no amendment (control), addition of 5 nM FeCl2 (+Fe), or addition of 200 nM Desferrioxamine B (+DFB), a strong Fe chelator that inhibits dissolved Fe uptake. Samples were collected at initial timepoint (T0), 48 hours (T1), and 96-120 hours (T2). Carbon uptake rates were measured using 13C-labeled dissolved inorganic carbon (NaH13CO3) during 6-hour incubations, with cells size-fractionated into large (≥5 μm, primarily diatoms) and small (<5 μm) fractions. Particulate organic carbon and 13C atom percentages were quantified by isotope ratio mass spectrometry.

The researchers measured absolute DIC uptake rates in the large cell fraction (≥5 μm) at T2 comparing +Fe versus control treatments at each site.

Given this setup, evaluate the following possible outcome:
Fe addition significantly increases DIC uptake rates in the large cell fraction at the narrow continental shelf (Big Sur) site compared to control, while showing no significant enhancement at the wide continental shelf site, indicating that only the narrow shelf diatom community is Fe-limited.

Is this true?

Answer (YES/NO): NO